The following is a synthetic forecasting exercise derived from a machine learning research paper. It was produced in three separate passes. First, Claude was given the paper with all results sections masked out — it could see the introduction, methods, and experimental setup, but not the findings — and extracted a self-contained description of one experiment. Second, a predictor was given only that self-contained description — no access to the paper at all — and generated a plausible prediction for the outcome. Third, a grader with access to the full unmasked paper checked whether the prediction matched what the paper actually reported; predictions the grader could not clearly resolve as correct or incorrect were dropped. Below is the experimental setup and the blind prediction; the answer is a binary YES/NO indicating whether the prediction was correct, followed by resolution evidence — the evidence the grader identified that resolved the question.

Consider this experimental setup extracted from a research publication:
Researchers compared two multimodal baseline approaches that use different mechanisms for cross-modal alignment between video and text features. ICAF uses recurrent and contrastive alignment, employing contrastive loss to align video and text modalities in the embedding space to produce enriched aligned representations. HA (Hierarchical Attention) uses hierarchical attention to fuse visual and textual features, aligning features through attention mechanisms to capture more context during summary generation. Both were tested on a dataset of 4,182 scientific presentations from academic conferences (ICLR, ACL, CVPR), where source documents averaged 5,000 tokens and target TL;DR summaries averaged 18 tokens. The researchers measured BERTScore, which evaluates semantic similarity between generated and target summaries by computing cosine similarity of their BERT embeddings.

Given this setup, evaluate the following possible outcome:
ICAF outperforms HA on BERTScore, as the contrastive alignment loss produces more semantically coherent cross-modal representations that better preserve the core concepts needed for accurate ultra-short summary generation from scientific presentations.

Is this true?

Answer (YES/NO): YES